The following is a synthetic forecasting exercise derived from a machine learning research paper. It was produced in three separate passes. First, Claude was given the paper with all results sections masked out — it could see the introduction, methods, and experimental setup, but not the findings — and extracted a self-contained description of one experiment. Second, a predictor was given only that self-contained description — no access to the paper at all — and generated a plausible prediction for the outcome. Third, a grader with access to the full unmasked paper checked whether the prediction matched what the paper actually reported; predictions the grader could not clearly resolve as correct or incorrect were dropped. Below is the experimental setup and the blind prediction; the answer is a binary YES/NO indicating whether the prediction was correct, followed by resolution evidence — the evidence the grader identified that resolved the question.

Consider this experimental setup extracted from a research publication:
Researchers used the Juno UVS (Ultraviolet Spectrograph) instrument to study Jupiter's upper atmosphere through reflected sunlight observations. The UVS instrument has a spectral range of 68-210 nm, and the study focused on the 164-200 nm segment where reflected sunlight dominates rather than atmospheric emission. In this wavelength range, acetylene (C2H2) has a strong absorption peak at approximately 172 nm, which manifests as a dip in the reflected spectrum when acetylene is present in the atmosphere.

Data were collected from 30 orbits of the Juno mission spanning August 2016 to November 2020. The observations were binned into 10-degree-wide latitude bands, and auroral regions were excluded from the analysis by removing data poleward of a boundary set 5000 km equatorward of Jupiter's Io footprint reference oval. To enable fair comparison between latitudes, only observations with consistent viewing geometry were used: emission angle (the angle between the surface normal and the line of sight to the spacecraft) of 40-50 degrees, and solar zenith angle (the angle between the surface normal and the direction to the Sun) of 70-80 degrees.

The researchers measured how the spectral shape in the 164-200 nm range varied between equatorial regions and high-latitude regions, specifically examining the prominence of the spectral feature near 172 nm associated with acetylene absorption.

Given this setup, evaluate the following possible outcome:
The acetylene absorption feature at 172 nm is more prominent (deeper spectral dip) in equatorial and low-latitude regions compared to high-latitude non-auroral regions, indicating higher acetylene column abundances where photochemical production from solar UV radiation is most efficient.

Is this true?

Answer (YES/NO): YES